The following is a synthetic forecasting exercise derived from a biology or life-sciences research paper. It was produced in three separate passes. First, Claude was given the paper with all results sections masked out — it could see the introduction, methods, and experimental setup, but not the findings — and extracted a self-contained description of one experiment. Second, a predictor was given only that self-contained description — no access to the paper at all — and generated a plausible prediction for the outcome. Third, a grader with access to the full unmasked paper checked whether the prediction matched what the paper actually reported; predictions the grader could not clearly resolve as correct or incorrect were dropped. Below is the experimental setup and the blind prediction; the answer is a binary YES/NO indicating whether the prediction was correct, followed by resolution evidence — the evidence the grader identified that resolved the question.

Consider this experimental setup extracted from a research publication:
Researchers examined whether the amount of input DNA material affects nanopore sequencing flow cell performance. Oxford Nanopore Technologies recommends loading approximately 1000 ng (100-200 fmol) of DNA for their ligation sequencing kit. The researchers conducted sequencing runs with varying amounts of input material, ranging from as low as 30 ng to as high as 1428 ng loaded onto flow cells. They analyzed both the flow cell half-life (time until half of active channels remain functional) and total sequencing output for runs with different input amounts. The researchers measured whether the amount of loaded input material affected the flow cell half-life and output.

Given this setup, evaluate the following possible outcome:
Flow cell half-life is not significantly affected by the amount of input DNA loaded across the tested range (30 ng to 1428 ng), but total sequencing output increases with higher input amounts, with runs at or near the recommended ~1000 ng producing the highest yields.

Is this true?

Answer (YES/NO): NO